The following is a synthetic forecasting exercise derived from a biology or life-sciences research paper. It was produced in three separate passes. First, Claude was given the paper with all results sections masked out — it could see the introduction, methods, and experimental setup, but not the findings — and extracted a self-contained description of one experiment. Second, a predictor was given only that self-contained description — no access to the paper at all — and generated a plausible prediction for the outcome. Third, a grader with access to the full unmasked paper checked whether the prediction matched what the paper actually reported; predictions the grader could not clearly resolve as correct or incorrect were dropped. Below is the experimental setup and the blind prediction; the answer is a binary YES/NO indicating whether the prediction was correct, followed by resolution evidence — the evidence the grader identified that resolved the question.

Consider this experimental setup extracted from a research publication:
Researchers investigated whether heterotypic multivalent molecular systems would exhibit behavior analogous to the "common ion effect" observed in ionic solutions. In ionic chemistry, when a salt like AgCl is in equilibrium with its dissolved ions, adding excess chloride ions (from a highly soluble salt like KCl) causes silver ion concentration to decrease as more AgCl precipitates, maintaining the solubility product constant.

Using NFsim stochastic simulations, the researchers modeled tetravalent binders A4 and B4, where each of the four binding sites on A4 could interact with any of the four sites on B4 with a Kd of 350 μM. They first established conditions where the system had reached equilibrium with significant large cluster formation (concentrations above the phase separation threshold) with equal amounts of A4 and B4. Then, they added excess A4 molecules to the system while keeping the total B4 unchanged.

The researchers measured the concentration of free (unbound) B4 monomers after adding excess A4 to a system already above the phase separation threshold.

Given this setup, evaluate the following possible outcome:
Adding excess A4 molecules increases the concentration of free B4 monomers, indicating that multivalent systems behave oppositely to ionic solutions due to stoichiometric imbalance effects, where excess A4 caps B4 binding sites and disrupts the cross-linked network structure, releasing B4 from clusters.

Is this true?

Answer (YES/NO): NO